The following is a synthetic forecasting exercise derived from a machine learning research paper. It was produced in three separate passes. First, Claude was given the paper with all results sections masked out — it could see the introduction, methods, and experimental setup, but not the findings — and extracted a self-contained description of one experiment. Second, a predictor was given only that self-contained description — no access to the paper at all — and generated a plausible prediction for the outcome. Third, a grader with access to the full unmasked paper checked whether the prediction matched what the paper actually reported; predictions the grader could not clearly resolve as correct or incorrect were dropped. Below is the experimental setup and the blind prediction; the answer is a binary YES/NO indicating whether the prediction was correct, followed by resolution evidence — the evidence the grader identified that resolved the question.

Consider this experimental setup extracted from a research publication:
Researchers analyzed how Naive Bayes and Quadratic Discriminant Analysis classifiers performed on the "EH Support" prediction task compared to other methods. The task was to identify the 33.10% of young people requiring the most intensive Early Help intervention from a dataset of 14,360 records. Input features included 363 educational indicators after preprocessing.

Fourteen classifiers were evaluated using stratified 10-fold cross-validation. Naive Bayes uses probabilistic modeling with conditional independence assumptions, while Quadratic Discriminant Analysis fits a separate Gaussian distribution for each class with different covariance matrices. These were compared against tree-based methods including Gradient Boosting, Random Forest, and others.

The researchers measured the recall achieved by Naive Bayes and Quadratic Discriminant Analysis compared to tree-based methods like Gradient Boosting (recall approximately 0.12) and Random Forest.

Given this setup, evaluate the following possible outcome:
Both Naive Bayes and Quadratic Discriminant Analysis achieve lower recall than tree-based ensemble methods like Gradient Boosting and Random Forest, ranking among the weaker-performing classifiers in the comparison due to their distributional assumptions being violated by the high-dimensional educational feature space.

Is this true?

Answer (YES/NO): NO